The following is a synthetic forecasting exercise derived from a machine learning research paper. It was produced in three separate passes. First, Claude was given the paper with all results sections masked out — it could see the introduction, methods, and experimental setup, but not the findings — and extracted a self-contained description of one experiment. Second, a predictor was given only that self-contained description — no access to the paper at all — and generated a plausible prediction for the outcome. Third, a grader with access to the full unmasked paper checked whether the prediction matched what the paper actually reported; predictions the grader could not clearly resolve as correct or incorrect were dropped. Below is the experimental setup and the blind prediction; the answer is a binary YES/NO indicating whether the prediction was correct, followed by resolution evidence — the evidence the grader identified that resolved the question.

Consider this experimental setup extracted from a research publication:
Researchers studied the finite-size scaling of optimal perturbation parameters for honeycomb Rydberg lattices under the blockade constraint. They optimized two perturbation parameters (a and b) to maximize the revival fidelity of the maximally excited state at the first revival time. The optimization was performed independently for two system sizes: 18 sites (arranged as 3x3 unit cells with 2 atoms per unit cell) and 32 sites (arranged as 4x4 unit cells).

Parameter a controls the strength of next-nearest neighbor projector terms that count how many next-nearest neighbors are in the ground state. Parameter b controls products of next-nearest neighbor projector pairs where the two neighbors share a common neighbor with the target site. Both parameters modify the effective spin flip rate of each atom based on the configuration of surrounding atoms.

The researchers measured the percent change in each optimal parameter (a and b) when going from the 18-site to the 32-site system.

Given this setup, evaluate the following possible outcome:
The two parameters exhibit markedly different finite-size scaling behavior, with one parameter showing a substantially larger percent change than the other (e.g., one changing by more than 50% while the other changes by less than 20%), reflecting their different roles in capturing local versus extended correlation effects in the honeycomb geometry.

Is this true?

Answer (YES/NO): NO